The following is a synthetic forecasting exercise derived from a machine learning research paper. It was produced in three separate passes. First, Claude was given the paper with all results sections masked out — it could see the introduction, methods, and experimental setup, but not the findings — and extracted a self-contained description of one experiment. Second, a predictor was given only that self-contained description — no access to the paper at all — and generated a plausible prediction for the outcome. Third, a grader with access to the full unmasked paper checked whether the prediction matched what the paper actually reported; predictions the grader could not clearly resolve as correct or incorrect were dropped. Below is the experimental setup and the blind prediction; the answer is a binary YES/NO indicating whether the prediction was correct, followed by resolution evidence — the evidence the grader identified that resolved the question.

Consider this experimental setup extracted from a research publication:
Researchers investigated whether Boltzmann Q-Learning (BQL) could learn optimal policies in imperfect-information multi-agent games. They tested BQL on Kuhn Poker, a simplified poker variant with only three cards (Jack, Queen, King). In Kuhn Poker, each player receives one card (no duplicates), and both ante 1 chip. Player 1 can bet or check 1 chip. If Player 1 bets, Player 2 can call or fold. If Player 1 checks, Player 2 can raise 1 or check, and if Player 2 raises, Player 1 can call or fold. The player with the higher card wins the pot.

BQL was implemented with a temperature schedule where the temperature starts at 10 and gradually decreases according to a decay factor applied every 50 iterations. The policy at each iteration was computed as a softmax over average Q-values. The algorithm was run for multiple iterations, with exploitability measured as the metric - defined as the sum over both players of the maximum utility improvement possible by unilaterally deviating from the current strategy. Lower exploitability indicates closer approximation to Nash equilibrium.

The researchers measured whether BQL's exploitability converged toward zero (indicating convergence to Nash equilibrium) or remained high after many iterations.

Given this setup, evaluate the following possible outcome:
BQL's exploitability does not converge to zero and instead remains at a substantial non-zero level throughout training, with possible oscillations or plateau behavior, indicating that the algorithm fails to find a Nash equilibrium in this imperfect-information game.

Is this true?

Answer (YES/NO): YES